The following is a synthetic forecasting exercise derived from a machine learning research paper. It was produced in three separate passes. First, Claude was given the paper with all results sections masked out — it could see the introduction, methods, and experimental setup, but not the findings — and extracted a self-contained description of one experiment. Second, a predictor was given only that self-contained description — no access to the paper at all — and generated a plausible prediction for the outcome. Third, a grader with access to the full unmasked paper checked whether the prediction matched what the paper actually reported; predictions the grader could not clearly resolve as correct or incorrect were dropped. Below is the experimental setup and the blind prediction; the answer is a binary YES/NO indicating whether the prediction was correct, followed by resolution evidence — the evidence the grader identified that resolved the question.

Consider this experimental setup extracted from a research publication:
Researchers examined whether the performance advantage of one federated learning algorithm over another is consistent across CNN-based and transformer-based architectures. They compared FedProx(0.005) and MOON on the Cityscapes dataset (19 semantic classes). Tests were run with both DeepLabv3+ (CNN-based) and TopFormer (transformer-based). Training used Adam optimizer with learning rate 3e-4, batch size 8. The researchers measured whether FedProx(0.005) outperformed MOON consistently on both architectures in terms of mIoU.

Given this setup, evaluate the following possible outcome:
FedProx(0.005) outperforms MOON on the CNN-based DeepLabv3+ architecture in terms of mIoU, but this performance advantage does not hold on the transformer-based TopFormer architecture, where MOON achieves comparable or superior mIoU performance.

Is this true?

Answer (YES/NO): NO